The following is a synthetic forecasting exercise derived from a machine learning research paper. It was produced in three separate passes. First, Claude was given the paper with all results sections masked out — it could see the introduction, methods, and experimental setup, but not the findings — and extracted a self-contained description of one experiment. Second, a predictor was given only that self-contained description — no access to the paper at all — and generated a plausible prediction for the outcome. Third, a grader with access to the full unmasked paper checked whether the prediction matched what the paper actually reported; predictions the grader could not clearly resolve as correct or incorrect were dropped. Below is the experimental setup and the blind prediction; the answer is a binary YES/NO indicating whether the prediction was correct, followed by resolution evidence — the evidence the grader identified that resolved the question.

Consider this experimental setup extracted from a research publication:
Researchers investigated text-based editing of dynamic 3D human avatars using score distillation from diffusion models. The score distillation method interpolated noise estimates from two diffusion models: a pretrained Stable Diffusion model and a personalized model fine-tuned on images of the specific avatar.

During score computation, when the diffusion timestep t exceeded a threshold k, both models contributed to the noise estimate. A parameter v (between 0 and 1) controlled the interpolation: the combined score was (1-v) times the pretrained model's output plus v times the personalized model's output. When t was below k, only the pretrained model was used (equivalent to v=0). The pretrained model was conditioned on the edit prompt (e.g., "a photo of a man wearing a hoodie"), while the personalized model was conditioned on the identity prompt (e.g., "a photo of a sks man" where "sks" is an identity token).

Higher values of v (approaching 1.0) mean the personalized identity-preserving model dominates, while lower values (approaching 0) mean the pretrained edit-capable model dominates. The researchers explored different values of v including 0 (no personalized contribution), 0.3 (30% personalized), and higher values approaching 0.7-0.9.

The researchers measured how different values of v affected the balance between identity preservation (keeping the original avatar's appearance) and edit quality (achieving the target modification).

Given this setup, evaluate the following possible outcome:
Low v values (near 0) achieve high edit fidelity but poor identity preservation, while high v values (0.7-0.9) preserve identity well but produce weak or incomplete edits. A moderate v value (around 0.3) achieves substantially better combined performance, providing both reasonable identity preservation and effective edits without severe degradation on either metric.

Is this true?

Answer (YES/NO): NO